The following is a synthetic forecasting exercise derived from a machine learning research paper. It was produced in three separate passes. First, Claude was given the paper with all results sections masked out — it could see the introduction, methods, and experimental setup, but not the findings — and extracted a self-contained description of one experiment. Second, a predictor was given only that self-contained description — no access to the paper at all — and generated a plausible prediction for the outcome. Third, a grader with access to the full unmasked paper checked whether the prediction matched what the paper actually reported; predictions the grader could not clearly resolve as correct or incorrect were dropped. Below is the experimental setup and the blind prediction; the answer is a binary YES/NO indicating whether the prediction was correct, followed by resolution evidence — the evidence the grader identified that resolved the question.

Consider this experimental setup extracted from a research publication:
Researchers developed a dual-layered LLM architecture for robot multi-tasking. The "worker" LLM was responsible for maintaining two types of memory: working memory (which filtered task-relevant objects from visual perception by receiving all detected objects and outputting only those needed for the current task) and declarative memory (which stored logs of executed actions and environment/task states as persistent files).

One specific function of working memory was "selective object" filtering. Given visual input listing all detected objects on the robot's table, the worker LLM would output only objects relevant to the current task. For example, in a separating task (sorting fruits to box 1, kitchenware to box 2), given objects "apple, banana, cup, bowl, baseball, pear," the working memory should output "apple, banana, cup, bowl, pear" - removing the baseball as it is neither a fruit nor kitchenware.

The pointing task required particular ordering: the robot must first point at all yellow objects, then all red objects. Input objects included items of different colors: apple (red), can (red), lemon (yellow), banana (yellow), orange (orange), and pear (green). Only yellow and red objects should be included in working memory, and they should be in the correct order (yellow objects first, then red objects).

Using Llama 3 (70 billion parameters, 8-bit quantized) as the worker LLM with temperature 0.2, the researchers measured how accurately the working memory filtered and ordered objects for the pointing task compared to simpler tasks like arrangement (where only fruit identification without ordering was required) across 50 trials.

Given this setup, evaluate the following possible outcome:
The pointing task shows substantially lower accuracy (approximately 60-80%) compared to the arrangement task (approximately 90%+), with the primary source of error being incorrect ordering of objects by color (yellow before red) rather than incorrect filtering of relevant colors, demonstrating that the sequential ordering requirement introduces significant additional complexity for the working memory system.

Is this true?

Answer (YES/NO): NO